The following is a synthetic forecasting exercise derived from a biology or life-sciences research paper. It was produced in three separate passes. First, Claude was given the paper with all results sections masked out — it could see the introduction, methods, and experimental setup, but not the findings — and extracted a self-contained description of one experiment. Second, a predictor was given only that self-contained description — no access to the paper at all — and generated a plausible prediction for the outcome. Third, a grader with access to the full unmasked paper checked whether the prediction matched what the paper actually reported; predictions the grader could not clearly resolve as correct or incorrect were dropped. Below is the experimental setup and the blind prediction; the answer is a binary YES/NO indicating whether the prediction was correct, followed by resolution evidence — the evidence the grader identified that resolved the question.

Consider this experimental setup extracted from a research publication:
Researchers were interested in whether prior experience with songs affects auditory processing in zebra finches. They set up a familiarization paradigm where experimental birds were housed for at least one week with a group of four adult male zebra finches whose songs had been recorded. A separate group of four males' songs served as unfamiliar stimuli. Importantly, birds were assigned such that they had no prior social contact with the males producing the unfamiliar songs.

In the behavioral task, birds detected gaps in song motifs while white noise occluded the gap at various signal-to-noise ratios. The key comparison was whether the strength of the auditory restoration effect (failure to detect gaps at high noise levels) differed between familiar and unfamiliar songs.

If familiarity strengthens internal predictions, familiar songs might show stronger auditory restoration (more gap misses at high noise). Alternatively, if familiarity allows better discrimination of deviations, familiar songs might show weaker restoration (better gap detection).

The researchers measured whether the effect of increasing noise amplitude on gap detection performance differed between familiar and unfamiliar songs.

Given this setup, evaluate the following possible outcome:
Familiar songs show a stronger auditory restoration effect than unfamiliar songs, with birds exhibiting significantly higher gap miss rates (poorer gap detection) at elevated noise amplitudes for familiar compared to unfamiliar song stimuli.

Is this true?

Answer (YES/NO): NO